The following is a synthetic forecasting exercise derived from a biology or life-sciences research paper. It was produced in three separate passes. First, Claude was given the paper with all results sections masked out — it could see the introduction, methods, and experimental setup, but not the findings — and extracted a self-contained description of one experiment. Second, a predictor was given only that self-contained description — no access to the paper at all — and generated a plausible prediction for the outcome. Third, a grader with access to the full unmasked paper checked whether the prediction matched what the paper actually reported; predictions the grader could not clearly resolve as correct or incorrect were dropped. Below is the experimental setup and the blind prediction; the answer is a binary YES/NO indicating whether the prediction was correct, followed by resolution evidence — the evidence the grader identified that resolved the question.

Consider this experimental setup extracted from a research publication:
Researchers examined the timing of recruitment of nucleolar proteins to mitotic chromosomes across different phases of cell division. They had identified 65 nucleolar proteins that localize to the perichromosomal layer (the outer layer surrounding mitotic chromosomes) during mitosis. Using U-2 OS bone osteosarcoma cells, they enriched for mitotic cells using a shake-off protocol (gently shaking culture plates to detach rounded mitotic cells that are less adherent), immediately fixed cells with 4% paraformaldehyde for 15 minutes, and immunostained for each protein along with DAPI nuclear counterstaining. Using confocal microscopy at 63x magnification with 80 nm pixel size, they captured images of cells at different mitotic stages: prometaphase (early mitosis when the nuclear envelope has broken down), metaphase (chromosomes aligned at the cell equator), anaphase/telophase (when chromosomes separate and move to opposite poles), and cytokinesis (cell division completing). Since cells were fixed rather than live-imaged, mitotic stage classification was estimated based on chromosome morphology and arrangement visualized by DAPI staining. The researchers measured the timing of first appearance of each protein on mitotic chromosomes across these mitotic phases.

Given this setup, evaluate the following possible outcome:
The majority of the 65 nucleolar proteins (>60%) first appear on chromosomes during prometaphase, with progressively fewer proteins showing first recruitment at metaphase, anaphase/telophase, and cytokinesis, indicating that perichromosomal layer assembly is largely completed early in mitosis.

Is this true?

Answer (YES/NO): NO